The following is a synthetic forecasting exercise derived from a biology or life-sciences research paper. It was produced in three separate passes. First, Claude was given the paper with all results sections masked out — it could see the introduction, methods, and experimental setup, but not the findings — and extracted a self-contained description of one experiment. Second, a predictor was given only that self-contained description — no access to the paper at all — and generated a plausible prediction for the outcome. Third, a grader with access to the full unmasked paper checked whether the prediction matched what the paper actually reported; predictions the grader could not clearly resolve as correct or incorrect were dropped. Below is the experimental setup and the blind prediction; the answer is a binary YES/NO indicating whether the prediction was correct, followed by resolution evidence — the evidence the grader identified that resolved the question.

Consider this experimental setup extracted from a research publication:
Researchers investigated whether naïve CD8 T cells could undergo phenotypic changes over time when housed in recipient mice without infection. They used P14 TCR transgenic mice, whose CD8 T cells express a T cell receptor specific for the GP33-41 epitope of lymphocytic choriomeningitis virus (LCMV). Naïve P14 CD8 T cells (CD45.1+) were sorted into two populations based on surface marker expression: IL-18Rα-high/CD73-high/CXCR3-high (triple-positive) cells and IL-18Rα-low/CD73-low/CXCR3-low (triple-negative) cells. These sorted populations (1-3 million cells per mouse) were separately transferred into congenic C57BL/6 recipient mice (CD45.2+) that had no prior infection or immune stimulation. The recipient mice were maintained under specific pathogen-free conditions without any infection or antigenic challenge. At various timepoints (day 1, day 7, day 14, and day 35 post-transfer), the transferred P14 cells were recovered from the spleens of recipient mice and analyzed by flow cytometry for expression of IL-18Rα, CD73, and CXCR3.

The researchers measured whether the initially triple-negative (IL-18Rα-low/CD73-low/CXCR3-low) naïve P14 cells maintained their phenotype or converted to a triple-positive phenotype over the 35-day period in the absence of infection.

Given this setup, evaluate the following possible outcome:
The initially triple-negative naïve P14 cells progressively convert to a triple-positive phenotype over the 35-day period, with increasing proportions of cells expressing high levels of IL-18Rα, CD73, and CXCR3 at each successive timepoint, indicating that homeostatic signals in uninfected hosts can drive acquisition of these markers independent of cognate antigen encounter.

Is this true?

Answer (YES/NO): YES